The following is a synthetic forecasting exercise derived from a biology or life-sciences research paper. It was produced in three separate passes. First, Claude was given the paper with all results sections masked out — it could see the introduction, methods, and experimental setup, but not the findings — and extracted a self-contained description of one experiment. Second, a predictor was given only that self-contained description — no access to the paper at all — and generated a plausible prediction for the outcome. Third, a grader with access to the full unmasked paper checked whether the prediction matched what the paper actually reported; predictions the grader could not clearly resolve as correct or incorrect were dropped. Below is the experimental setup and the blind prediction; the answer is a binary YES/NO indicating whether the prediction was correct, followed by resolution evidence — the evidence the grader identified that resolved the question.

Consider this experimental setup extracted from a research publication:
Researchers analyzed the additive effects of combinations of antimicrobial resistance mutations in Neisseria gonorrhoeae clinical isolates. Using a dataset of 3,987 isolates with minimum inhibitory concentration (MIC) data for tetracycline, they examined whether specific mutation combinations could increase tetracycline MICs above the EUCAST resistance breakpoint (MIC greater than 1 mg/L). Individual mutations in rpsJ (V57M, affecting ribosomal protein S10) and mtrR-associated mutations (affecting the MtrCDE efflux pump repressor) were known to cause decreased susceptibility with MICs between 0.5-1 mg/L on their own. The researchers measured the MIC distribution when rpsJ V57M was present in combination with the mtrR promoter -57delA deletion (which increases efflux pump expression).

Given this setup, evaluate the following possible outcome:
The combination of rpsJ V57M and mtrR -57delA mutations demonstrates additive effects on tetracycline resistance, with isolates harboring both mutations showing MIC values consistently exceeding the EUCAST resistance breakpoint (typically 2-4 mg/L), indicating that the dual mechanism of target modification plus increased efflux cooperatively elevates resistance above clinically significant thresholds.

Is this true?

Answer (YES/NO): YES